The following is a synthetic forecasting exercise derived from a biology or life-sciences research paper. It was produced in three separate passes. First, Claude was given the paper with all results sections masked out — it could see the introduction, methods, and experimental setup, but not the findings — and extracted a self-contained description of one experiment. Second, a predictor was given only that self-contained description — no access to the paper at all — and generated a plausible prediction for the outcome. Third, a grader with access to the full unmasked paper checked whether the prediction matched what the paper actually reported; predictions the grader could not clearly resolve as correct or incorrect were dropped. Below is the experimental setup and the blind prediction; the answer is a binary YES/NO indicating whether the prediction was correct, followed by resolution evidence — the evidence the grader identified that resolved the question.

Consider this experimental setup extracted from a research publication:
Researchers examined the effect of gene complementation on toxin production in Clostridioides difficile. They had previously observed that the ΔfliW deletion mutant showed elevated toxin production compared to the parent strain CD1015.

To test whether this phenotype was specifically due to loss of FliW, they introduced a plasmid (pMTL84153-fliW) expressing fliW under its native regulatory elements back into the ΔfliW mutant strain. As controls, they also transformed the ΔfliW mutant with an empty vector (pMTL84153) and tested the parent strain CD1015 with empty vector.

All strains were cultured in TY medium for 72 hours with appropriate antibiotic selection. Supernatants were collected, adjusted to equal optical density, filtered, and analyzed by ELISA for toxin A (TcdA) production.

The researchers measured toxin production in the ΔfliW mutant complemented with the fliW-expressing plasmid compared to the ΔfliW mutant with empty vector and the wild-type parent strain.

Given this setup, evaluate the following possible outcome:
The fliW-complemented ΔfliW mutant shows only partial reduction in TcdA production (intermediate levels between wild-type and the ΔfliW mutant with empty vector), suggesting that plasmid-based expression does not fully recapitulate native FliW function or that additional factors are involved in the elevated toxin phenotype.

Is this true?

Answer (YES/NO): NO